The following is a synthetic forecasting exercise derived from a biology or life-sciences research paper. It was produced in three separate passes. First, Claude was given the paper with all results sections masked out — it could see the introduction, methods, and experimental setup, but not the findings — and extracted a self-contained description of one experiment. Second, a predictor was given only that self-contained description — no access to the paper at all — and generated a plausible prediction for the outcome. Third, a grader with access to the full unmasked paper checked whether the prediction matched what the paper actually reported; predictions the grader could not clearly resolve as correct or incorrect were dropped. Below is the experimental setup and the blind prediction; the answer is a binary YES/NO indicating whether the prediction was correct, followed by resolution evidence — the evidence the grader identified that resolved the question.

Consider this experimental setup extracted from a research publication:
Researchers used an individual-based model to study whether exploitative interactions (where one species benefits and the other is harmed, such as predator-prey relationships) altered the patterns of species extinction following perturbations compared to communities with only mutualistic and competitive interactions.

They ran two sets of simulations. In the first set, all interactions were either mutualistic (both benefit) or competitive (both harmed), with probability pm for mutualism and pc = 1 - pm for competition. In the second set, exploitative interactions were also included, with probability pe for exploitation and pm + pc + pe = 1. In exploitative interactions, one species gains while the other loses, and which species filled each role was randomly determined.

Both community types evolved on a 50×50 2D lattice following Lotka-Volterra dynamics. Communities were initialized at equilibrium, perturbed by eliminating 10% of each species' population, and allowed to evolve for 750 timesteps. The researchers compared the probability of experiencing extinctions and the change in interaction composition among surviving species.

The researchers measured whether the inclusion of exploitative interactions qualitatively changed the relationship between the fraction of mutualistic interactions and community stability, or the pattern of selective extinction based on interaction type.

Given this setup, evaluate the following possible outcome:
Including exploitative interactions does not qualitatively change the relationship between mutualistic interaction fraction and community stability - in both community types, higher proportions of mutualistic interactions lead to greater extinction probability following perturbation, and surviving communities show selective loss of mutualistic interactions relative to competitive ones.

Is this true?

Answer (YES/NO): NO